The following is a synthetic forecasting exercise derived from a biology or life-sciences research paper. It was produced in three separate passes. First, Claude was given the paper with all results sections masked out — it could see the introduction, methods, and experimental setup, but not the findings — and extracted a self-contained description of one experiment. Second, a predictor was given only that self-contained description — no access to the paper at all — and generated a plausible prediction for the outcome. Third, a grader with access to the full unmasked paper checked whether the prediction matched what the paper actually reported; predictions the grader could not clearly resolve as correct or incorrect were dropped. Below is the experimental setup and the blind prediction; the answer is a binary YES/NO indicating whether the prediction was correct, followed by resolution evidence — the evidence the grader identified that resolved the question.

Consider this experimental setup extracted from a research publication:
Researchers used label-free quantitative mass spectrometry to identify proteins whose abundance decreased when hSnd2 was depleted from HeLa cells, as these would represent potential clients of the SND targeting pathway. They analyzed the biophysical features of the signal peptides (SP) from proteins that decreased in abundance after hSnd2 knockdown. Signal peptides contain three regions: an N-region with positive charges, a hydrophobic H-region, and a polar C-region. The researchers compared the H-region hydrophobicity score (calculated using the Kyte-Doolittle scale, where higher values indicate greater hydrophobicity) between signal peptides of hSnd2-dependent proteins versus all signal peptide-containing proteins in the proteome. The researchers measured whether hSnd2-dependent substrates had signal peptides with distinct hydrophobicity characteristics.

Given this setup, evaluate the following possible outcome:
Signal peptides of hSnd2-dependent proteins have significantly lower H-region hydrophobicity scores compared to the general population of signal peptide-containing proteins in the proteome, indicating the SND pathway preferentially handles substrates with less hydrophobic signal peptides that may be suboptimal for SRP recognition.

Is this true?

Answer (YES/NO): NO